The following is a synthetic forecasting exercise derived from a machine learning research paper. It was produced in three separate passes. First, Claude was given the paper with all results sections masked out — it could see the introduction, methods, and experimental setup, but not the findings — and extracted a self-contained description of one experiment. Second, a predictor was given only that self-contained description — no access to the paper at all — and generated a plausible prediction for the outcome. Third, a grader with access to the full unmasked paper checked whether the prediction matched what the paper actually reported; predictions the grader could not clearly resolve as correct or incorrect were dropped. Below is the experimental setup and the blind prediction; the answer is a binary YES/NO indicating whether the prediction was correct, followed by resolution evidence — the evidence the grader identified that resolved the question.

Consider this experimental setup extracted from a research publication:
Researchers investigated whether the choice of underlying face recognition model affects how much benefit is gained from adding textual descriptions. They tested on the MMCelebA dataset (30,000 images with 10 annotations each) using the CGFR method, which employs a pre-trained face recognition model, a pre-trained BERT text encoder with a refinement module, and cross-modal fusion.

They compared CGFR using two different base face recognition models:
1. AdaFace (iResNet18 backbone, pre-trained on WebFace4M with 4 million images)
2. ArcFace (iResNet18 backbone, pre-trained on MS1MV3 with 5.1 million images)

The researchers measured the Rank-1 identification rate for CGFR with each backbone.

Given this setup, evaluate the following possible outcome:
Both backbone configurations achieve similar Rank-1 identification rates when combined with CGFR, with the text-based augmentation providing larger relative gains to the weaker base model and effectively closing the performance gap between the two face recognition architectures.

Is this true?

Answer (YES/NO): NO